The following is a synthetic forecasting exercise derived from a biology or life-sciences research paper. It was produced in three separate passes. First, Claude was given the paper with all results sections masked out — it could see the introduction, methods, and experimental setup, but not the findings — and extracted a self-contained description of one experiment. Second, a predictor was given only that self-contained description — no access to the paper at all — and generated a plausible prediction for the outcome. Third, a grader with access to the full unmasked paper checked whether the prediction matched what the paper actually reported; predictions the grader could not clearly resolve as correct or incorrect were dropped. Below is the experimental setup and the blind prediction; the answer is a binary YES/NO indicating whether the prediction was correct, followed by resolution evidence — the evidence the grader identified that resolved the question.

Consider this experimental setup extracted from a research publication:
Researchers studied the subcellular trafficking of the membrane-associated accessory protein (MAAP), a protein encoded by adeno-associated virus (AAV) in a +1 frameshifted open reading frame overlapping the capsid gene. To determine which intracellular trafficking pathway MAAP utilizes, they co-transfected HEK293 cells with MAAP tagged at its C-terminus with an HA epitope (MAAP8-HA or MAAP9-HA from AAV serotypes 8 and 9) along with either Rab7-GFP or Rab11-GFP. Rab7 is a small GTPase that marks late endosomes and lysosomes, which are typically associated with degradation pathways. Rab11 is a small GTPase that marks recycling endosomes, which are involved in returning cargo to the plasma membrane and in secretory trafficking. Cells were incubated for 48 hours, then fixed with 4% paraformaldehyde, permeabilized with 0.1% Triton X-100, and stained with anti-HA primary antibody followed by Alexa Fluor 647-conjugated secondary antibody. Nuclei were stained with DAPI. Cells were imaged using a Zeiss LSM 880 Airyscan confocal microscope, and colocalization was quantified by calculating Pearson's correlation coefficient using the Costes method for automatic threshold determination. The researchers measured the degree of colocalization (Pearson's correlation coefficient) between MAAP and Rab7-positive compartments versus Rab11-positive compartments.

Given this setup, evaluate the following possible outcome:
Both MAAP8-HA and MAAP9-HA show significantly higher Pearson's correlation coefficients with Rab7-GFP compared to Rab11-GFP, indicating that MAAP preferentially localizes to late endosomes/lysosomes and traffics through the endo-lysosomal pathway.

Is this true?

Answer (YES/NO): NO